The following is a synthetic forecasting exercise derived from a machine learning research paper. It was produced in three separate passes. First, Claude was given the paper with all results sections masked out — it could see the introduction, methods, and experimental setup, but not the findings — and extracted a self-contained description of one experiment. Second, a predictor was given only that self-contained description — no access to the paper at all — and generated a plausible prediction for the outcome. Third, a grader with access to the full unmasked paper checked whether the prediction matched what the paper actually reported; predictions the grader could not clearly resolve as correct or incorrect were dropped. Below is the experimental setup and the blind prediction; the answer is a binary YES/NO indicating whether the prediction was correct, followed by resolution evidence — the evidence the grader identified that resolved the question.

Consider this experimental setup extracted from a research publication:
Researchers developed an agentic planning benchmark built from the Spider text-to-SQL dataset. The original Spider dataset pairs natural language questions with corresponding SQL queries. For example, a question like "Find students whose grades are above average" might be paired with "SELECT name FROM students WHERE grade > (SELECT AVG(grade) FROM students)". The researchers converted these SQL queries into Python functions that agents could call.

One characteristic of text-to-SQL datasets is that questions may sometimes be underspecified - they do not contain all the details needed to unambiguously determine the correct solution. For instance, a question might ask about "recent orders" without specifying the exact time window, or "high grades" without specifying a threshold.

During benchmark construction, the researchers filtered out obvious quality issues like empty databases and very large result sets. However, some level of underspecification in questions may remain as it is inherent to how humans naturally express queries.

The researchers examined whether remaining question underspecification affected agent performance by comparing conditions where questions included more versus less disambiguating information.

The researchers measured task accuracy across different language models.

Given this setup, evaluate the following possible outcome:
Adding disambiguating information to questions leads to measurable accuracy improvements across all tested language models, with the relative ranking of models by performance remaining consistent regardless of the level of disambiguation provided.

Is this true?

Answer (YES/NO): NO